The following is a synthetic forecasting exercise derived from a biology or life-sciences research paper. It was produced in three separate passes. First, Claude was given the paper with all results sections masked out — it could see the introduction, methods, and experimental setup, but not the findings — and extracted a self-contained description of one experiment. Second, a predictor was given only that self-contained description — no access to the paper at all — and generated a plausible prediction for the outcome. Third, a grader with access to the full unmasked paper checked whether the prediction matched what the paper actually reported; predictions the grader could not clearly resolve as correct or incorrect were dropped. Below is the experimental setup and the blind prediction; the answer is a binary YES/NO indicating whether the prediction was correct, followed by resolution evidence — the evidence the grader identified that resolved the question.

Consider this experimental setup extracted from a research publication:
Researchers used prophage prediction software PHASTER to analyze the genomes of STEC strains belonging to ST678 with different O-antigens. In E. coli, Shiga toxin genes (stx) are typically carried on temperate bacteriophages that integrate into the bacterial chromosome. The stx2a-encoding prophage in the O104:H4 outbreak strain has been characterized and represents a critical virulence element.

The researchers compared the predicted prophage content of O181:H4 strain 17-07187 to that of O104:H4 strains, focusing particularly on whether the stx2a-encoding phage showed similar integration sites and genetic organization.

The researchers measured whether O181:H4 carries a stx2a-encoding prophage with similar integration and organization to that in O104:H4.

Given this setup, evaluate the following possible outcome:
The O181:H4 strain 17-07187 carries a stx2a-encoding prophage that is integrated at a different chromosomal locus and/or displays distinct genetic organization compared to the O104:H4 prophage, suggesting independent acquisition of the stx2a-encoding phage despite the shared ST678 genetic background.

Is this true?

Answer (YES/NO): NO